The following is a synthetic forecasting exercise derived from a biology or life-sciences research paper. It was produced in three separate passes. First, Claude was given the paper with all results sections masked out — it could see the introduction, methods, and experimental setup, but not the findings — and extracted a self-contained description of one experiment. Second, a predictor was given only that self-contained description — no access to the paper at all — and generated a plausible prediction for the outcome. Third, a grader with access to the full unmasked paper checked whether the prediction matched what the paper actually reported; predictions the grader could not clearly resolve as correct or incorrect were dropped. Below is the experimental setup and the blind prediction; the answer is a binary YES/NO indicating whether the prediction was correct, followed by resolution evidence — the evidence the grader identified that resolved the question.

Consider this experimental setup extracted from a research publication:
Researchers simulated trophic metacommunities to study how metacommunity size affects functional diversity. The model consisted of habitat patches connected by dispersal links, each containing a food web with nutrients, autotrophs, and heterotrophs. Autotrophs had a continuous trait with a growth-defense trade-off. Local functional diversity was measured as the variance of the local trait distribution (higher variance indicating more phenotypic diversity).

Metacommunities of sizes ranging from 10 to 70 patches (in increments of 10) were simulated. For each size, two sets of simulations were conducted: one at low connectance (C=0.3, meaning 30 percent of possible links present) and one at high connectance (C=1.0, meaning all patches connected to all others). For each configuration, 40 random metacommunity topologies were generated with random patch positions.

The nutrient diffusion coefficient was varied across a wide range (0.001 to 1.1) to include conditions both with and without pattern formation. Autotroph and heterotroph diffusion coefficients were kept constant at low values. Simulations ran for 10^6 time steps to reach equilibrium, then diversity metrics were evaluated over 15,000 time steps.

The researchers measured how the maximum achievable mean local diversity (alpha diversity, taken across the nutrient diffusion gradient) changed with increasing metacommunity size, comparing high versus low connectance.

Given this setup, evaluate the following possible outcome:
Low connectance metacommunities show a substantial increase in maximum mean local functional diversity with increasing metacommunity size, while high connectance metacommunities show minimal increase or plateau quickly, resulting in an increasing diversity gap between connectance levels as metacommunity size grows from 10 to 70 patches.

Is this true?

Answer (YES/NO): NO